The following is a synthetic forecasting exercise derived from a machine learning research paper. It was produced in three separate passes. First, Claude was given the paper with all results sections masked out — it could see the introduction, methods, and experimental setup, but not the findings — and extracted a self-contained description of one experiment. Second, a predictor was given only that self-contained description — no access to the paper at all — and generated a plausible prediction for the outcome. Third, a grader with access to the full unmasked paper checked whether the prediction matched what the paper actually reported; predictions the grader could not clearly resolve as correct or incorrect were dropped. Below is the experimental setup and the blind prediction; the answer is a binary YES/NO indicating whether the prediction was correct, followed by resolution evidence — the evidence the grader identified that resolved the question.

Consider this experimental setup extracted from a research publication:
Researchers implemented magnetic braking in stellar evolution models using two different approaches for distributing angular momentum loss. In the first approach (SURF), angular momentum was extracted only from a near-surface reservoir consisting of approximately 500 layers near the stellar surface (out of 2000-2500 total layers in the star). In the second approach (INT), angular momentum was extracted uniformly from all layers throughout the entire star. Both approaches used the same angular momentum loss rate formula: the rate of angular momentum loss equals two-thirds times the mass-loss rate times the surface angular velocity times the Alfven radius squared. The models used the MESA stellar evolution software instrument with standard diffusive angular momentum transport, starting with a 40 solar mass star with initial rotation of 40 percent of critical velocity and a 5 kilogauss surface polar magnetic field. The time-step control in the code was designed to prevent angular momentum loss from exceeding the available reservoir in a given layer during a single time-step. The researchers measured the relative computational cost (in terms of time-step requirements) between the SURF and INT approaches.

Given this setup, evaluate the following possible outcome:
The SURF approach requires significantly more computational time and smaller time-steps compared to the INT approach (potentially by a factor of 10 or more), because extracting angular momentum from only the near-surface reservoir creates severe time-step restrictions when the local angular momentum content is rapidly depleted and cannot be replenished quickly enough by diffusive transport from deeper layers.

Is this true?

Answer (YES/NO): YES